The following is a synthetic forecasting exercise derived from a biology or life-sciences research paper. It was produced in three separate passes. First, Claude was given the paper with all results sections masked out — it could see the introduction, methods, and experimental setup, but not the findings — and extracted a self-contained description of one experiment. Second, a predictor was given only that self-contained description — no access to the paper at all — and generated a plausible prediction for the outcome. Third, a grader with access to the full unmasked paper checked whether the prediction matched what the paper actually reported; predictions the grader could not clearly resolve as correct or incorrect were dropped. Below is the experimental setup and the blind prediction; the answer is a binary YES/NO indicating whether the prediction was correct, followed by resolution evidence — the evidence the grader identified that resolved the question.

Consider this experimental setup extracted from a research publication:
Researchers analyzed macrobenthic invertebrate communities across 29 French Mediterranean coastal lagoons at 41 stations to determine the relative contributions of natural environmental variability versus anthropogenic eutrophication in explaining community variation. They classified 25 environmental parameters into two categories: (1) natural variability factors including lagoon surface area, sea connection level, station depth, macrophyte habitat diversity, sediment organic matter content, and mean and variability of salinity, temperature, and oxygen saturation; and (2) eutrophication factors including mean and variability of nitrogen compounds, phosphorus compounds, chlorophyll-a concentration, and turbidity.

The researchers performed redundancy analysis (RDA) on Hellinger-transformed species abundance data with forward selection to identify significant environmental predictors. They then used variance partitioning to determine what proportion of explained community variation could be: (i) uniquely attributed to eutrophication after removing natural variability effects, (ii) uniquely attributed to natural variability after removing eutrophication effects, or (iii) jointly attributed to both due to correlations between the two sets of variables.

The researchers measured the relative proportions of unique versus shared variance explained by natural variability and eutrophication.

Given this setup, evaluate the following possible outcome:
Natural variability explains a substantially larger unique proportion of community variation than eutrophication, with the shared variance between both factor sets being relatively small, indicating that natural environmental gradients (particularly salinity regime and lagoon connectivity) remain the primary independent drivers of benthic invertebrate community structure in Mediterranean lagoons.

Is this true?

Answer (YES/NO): NO